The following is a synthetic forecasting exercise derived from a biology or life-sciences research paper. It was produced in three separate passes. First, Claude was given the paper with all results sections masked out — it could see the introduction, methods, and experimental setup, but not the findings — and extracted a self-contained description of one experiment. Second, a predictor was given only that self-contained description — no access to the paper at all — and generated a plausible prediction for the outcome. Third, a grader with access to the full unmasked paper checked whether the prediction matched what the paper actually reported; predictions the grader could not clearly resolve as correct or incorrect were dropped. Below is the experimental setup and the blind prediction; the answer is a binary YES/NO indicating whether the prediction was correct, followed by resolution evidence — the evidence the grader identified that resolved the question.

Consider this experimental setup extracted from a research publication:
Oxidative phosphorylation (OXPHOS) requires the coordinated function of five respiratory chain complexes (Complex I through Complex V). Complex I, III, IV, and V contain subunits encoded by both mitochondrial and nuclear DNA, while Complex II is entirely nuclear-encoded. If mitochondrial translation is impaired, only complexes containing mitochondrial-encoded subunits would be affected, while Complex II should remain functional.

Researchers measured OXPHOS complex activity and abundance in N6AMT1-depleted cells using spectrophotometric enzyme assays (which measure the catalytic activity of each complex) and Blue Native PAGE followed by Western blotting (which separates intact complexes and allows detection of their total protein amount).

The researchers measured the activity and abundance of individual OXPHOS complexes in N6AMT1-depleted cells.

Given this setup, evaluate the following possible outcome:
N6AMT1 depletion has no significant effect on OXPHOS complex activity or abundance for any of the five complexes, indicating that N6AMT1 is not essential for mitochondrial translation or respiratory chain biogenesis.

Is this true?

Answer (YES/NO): NO